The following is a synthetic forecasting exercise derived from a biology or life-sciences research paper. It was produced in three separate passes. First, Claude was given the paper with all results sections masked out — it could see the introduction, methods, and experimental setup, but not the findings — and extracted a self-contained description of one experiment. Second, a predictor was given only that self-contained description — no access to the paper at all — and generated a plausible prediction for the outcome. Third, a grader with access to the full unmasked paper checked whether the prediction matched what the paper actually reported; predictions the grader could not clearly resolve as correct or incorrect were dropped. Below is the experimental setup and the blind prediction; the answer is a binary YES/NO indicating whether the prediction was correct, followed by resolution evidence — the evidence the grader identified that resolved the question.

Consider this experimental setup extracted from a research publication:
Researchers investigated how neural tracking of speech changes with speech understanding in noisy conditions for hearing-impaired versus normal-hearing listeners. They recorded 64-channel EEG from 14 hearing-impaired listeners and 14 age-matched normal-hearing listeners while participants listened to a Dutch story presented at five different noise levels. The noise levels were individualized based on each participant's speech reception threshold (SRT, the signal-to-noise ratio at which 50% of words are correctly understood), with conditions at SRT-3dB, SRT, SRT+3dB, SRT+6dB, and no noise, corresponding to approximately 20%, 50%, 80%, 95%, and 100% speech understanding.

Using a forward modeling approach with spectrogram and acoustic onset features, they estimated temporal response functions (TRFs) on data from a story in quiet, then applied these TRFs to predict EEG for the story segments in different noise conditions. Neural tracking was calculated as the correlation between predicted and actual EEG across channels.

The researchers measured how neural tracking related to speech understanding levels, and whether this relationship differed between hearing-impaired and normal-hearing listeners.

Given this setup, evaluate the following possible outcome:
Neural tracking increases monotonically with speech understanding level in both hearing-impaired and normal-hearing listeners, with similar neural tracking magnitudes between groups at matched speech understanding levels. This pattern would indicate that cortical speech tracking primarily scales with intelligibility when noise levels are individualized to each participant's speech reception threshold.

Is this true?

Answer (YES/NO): NO